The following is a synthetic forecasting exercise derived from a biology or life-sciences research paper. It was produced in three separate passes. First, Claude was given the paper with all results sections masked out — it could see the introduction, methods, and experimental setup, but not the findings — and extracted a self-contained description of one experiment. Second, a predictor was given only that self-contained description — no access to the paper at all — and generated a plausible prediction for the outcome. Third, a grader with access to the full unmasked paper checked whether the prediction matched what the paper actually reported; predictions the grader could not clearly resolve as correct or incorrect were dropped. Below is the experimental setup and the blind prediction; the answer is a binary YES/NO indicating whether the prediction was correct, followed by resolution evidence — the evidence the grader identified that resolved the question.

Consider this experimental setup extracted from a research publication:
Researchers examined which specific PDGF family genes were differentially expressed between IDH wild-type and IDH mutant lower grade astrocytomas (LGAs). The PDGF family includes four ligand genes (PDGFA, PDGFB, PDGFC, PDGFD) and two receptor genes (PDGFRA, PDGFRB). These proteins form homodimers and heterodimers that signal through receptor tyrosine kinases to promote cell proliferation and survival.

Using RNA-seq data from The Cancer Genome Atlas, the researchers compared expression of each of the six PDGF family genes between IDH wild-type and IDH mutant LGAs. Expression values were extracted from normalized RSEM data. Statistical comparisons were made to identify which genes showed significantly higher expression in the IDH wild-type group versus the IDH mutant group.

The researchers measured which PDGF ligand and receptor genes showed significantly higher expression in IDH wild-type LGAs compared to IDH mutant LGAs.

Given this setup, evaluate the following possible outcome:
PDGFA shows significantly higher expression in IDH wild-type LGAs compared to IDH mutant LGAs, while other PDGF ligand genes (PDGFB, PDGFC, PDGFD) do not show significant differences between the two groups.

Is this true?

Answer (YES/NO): NO